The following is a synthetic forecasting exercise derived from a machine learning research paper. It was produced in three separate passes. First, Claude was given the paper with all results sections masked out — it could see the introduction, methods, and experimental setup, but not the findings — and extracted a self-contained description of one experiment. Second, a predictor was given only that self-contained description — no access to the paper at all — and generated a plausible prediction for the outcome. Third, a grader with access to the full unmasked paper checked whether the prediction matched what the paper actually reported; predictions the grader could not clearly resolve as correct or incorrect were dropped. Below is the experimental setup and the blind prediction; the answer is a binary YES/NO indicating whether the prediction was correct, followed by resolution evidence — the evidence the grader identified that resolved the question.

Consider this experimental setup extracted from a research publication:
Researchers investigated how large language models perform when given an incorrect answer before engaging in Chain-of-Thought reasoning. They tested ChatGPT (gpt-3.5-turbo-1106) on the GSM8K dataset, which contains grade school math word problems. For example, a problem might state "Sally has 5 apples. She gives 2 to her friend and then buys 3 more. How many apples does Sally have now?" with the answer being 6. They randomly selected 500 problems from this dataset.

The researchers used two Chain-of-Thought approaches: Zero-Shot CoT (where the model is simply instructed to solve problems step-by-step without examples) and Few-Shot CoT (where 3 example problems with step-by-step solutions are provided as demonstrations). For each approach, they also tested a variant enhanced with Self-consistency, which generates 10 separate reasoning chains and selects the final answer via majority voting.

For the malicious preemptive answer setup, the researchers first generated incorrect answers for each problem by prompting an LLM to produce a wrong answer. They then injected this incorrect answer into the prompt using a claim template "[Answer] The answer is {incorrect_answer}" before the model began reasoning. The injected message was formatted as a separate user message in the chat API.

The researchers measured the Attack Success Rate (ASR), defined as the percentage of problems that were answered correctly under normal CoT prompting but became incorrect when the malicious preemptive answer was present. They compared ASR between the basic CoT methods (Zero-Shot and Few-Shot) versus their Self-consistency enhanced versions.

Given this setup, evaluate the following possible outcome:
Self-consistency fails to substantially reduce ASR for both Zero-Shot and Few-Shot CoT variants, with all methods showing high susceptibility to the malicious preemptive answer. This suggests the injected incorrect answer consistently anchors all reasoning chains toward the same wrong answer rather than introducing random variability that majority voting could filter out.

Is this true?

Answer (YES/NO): NO